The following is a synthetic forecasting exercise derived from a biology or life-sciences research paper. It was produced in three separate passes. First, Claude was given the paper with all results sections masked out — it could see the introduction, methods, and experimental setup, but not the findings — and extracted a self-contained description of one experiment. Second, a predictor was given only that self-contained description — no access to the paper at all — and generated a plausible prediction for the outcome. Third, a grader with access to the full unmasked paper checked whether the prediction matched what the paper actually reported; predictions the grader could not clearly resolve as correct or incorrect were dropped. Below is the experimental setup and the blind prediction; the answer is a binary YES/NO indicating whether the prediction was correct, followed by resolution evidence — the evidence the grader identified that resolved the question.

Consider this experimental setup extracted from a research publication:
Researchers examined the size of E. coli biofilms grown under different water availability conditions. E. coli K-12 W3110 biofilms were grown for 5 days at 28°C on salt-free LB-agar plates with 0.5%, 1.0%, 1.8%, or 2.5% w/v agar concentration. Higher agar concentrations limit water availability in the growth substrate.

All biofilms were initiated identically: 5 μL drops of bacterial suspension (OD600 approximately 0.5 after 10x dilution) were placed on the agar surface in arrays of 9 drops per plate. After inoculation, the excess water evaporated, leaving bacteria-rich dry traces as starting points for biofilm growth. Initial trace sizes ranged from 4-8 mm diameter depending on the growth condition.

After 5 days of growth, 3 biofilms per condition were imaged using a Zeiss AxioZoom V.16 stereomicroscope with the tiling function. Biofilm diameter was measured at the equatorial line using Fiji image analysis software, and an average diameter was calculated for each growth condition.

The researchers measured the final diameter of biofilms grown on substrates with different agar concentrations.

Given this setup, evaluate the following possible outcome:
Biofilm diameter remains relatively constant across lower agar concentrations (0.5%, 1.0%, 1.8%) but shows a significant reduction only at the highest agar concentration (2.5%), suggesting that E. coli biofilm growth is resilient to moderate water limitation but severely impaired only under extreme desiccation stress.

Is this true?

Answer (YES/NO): NO